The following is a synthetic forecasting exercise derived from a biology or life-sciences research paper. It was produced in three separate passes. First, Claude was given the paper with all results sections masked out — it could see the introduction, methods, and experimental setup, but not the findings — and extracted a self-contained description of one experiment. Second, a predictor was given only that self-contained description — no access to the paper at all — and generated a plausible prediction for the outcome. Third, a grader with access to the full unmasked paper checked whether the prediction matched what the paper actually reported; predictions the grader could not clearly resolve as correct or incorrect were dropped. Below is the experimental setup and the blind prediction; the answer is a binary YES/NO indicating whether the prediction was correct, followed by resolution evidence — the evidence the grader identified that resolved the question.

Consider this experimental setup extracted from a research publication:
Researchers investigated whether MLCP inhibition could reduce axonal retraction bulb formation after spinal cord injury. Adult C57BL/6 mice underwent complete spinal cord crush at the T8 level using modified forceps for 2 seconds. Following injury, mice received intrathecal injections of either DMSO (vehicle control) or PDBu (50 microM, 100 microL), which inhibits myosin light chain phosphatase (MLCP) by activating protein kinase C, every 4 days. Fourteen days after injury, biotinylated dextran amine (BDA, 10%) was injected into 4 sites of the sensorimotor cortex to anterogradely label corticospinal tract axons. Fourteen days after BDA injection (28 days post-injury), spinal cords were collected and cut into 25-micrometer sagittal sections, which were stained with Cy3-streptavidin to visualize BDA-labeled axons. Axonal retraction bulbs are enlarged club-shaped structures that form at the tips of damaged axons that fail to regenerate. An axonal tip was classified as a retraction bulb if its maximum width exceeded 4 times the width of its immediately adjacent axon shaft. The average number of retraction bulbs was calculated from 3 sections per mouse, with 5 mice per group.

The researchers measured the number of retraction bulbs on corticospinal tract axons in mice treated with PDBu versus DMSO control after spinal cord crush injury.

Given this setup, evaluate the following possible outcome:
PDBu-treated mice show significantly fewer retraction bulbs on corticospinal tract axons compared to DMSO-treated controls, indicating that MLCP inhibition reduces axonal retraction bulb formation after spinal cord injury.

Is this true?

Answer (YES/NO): YES